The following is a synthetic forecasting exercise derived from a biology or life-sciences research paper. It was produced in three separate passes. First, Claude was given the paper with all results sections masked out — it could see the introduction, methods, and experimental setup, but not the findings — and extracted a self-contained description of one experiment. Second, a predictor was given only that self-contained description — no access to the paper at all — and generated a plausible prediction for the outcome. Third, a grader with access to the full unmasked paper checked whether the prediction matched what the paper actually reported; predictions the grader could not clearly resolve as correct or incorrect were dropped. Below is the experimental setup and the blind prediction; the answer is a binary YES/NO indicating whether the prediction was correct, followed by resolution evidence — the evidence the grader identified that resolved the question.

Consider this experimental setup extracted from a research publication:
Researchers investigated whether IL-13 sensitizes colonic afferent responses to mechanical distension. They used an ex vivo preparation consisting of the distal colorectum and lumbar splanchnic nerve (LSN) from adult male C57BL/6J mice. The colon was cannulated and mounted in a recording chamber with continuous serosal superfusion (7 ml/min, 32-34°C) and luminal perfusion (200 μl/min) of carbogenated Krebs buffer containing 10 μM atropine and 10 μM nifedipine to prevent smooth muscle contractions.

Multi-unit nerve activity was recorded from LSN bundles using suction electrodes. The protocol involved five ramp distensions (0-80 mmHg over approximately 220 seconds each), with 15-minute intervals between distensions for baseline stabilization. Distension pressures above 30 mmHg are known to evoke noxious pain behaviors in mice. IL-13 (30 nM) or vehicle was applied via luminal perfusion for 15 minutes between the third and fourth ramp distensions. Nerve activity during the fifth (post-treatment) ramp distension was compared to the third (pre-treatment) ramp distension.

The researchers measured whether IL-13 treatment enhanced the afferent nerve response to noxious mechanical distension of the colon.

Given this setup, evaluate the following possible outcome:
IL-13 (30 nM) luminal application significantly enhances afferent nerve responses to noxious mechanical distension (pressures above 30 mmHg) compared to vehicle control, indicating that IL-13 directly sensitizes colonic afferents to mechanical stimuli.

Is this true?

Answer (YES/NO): NO